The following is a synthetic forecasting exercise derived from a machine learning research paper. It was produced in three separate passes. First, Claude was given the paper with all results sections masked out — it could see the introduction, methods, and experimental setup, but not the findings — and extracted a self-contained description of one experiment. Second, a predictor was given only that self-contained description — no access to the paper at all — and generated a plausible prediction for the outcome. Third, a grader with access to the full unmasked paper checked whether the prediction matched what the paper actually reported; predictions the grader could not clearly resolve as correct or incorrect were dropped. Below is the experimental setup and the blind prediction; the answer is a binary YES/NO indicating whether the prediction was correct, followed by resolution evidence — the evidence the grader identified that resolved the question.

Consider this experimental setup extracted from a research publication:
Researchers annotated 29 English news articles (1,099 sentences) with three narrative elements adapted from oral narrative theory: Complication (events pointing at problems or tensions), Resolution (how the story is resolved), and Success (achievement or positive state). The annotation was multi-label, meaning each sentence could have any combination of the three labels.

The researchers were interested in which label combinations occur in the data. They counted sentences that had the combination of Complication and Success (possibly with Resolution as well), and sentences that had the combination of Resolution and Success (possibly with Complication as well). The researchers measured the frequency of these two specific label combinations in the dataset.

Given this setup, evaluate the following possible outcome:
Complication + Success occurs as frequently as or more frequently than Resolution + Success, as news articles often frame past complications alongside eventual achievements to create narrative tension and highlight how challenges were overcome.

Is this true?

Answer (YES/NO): NO